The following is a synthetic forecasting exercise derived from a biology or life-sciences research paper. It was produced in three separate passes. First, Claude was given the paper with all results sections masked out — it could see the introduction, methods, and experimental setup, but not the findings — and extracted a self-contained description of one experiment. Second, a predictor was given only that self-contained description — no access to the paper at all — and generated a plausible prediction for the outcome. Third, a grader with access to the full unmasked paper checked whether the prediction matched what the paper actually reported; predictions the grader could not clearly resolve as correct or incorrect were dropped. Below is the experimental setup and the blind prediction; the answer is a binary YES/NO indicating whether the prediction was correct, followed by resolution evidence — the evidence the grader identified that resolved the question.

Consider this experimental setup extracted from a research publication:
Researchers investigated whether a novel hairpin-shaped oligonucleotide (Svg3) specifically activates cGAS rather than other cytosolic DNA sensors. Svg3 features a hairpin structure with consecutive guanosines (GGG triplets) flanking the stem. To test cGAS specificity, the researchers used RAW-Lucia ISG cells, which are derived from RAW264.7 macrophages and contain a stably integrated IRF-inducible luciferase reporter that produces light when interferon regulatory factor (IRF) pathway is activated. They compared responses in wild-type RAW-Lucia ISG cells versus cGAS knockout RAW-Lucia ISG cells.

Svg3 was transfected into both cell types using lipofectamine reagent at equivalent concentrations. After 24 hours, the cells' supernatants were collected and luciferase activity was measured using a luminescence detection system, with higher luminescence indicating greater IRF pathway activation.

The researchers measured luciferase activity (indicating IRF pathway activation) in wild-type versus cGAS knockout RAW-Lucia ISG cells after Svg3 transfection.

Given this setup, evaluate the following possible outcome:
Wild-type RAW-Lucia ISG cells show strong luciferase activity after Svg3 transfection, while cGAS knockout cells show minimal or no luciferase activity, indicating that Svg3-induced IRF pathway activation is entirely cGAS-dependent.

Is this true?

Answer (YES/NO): YES